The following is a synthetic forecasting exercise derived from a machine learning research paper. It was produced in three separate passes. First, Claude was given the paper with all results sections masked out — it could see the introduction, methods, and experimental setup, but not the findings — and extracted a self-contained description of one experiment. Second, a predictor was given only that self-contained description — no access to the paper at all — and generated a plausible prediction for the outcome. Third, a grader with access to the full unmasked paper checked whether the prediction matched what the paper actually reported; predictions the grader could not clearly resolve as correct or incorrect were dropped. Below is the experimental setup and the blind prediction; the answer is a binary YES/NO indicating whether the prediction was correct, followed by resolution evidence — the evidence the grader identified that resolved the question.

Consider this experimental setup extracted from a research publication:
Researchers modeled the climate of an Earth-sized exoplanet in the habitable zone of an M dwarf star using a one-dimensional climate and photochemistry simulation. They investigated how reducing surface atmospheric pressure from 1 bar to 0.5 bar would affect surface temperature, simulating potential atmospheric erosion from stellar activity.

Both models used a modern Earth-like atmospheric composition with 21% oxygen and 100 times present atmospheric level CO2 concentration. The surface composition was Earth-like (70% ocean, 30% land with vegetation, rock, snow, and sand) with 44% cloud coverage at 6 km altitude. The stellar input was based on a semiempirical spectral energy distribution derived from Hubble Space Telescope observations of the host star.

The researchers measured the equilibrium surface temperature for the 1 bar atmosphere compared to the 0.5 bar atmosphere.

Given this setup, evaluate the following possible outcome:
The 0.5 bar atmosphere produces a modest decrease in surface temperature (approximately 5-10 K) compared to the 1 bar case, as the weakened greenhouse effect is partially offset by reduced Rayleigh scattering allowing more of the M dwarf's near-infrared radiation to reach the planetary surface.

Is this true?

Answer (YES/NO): NO